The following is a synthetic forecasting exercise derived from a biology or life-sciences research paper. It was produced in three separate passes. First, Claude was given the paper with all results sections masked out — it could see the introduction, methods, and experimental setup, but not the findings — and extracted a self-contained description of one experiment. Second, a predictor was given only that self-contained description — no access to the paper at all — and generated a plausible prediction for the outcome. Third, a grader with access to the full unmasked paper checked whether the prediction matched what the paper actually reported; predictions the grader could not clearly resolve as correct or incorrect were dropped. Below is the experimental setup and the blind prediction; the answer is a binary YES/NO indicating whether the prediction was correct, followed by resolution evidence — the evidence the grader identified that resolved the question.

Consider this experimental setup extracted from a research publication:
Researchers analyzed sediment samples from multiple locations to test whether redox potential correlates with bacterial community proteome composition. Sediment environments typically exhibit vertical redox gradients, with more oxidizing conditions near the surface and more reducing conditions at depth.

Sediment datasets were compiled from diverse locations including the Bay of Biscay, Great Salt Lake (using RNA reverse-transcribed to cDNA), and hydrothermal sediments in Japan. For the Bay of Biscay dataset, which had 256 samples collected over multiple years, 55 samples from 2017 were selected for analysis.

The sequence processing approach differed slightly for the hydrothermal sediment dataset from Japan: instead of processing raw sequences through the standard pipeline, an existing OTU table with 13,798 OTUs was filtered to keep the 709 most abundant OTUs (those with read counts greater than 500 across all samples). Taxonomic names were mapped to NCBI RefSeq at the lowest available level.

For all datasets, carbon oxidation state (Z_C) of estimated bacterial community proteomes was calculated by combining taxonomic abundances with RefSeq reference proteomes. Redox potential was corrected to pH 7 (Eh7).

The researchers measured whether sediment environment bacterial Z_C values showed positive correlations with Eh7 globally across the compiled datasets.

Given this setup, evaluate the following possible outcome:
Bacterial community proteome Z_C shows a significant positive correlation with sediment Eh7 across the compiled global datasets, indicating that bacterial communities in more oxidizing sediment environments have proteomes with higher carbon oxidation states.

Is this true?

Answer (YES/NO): NO